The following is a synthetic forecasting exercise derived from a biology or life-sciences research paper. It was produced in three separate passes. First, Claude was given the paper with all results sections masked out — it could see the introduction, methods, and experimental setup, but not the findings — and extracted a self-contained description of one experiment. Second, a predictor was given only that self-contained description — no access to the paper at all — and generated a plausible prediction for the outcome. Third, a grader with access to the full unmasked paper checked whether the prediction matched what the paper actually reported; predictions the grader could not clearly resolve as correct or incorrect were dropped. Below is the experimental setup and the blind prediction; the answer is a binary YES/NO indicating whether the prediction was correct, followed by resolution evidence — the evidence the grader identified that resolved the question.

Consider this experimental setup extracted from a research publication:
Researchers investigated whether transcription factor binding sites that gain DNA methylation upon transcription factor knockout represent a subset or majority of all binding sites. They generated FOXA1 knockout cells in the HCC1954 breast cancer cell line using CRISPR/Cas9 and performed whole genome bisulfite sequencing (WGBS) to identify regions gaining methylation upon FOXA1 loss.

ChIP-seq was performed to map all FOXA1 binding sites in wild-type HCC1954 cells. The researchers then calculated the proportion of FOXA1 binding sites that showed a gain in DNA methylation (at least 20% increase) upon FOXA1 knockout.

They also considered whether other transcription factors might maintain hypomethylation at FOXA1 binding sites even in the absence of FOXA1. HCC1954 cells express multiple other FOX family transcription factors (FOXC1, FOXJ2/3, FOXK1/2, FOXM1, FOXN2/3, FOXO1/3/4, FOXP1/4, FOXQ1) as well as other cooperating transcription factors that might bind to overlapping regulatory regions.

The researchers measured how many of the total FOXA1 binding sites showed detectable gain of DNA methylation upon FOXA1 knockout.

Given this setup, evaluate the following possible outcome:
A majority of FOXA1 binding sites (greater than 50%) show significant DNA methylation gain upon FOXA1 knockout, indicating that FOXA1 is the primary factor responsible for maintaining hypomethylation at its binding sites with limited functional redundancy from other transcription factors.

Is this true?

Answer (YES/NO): NO